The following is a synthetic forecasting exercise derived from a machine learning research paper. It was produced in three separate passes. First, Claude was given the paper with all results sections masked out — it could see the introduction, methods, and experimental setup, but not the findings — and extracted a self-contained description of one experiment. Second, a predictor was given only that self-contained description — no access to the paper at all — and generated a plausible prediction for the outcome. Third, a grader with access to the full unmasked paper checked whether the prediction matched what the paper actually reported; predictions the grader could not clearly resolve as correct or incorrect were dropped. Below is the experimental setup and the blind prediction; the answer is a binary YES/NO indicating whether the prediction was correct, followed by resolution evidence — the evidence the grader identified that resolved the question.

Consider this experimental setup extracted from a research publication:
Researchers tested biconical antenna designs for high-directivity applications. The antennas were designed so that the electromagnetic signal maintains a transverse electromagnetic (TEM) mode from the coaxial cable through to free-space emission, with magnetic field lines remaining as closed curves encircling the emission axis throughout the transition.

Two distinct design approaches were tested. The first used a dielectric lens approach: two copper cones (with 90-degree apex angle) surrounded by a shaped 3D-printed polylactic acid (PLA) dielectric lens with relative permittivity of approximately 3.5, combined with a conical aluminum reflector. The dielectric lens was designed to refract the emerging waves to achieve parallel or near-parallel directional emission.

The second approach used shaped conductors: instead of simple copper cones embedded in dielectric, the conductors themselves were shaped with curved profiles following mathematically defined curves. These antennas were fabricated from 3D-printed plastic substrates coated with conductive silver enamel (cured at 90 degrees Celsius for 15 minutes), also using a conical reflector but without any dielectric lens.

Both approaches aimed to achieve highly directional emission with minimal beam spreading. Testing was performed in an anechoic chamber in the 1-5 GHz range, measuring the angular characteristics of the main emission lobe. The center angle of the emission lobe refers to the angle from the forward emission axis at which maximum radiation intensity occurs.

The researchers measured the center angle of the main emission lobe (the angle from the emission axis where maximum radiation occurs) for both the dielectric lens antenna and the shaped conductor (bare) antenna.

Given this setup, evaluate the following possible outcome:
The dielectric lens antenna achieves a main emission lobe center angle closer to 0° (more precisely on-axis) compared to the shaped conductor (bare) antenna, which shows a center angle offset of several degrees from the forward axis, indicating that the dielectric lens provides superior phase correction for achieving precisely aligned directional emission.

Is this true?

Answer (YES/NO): NO